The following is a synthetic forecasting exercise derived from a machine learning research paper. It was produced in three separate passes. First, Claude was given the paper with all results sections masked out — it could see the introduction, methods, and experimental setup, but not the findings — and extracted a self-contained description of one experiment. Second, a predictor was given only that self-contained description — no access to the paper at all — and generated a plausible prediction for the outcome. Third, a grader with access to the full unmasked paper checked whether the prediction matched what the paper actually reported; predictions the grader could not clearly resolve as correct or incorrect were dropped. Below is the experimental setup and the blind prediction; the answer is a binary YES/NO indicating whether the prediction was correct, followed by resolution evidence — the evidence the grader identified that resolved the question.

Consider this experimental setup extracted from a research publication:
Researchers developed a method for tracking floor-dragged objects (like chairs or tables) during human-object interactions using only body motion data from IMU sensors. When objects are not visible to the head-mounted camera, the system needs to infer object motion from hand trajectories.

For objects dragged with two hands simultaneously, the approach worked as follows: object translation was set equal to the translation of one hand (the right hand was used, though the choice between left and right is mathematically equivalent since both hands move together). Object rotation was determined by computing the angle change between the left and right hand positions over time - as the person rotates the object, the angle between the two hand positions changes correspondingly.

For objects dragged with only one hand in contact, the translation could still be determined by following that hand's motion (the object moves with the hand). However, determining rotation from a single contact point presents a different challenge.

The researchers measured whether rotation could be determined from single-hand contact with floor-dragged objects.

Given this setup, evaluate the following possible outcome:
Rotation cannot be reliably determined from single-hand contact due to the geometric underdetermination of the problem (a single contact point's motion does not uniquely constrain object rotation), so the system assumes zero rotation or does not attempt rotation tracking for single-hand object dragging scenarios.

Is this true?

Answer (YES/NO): YES